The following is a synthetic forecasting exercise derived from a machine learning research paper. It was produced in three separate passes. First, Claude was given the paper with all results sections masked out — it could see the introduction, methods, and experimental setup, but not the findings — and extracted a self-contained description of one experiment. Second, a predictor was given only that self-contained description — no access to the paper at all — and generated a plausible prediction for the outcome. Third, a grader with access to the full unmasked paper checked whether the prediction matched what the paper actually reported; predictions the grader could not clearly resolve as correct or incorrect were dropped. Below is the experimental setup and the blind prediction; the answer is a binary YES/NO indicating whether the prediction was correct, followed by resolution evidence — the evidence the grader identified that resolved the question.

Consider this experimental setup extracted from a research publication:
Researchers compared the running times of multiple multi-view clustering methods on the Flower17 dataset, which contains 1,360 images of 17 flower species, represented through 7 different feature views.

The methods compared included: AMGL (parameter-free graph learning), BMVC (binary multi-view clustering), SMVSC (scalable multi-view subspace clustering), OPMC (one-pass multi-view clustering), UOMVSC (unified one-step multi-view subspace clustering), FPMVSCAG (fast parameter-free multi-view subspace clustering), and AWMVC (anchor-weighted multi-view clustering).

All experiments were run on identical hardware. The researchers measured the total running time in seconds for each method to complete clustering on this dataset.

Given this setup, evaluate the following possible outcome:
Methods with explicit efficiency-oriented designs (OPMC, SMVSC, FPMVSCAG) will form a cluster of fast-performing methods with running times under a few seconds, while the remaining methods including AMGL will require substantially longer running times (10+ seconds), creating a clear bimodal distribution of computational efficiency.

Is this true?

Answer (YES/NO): NO